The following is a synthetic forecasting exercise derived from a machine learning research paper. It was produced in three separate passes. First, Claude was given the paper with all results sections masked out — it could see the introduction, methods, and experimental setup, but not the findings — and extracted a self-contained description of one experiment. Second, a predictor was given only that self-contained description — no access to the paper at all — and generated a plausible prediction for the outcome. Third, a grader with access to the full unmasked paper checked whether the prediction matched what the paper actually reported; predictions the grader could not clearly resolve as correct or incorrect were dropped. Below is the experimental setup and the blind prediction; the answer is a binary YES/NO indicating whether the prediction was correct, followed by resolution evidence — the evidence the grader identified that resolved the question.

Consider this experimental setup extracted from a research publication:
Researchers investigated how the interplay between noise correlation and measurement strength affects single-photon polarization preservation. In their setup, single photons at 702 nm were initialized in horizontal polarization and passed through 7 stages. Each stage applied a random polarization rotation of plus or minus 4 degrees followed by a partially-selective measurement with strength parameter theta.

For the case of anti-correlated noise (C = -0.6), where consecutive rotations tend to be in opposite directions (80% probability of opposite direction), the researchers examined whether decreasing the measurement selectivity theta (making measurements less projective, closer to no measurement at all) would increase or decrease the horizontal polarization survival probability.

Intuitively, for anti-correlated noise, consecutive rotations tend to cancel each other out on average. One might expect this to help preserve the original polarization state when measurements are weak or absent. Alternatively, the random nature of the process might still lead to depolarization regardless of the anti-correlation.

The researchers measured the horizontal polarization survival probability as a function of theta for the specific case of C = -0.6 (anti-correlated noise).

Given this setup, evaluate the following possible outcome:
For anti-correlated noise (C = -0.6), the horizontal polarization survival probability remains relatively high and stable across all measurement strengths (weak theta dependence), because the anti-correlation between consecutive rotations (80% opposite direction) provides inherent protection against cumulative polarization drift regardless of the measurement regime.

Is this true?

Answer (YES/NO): NO